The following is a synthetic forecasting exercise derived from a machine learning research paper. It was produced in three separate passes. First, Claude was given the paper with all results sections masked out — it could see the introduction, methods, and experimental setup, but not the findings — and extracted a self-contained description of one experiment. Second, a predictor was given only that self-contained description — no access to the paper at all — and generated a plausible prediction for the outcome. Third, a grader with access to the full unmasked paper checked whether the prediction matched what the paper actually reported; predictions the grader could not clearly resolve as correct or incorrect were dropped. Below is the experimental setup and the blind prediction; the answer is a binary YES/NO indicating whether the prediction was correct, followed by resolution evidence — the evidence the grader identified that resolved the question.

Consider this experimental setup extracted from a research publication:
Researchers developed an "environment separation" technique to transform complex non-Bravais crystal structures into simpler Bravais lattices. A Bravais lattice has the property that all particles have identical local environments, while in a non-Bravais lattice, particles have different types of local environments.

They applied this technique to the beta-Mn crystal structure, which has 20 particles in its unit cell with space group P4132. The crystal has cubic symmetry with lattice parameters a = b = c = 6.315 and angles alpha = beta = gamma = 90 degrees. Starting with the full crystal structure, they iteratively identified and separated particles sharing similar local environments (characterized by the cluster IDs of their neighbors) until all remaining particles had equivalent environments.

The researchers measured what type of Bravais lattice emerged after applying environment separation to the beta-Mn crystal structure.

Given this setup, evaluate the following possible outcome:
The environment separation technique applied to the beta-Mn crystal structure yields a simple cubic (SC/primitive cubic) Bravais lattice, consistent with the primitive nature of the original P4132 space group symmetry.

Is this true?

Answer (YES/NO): YES